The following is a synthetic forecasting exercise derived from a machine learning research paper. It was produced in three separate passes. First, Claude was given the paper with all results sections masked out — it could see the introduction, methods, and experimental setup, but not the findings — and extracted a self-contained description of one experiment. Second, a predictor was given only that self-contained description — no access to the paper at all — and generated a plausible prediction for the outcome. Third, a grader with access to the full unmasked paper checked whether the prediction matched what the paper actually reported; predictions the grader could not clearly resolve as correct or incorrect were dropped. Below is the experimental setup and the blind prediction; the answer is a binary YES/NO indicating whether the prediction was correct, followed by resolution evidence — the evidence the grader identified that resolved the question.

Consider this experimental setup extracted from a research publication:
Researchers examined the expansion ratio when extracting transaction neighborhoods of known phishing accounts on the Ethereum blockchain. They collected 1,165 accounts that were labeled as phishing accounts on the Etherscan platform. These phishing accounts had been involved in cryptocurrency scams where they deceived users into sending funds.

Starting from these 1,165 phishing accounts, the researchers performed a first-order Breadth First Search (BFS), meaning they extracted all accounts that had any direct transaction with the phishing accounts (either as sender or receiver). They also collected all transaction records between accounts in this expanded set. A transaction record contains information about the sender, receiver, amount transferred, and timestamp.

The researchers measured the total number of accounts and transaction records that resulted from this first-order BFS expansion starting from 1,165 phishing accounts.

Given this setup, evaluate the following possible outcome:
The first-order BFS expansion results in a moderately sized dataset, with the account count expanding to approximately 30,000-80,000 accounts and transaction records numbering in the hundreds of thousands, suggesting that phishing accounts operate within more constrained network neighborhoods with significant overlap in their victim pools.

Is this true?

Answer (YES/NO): NO